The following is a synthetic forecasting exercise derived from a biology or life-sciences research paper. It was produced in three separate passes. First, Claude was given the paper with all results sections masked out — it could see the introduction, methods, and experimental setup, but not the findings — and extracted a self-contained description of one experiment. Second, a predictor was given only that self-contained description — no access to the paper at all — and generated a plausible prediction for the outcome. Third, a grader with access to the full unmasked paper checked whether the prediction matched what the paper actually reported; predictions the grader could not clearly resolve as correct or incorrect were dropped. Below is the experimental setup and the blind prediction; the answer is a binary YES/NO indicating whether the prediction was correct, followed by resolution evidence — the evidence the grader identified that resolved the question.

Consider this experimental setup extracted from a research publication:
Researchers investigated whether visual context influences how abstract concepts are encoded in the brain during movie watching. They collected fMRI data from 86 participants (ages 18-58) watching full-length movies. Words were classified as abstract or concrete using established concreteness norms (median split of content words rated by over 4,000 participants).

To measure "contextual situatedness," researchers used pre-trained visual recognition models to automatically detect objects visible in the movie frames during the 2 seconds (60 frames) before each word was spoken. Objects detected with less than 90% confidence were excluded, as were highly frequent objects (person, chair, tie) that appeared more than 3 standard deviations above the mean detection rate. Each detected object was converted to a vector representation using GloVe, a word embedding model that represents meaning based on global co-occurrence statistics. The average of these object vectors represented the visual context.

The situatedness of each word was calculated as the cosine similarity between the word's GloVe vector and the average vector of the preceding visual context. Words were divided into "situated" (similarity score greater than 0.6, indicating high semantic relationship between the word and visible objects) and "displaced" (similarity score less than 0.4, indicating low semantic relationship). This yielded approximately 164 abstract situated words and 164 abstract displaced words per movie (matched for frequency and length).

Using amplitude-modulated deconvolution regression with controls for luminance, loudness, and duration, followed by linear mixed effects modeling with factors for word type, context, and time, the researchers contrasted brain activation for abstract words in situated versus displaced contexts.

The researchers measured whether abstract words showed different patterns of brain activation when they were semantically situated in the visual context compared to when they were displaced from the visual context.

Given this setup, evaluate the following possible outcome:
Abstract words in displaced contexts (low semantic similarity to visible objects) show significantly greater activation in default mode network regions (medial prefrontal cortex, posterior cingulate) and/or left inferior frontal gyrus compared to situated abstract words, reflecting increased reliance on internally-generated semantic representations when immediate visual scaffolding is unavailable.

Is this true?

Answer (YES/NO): YES